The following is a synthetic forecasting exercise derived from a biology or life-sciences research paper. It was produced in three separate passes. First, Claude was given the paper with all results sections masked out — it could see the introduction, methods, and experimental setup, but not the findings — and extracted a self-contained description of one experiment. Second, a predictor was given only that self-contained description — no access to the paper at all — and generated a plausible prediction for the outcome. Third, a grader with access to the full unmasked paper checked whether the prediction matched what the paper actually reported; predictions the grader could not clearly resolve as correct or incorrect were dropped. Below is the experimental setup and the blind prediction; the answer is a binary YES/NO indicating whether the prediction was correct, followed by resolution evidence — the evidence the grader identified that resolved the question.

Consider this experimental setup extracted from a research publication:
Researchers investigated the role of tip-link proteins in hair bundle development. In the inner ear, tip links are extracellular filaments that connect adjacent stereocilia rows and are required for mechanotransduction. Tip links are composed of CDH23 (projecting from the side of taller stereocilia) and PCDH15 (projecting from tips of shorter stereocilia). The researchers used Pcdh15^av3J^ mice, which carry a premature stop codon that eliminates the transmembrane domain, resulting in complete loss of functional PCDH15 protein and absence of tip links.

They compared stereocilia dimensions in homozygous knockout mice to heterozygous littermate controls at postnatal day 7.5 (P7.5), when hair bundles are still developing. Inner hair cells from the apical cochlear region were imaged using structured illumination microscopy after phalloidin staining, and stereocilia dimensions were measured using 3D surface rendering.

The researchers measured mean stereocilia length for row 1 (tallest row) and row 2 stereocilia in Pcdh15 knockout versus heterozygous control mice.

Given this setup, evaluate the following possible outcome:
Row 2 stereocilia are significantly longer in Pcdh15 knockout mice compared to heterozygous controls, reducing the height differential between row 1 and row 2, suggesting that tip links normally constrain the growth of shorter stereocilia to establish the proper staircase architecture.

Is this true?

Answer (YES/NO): NO